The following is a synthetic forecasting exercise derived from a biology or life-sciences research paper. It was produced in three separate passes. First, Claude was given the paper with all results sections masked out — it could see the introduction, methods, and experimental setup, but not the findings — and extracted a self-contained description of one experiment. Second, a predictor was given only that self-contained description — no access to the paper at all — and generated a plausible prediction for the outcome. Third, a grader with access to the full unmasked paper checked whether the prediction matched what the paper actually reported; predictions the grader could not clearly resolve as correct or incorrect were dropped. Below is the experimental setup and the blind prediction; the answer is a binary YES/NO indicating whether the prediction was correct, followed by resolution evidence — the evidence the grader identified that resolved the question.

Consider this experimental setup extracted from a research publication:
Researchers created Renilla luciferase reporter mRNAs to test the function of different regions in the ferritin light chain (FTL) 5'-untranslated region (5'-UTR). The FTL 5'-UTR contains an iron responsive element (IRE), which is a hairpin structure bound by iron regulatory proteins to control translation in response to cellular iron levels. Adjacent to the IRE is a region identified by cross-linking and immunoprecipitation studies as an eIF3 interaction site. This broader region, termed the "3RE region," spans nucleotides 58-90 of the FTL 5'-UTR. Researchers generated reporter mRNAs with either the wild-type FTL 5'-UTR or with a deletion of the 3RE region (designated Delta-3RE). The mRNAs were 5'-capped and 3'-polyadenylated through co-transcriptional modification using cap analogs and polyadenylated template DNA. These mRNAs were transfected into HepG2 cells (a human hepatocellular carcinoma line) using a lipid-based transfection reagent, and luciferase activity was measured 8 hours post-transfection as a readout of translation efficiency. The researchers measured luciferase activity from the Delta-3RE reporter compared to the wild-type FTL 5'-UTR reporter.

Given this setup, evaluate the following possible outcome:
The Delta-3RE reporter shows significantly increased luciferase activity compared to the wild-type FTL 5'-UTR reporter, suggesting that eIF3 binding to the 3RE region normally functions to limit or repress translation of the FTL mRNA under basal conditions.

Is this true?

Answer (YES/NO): YES